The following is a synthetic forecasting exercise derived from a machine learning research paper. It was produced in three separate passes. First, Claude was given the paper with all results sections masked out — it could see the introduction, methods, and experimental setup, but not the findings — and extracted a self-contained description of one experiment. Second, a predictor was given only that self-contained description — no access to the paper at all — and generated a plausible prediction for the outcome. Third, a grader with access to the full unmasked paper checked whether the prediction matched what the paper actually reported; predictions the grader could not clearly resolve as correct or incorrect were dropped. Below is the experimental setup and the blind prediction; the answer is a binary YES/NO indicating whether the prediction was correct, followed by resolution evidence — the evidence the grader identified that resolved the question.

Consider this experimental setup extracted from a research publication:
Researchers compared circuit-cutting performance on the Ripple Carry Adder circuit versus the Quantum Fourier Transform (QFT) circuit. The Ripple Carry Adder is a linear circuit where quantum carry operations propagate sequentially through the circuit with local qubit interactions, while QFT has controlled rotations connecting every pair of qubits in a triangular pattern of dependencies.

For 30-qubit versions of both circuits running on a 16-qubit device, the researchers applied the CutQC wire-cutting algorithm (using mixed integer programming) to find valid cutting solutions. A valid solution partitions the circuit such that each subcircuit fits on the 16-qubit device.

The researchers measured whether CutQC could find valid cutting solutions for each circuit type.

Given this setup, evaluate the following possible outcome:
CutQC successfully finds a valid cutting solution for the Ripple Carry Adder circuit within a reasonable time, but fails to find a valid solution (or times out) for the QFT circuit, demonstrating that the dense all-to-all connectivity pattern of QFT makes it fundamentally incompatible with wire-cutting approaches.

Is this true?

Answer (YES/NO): NO